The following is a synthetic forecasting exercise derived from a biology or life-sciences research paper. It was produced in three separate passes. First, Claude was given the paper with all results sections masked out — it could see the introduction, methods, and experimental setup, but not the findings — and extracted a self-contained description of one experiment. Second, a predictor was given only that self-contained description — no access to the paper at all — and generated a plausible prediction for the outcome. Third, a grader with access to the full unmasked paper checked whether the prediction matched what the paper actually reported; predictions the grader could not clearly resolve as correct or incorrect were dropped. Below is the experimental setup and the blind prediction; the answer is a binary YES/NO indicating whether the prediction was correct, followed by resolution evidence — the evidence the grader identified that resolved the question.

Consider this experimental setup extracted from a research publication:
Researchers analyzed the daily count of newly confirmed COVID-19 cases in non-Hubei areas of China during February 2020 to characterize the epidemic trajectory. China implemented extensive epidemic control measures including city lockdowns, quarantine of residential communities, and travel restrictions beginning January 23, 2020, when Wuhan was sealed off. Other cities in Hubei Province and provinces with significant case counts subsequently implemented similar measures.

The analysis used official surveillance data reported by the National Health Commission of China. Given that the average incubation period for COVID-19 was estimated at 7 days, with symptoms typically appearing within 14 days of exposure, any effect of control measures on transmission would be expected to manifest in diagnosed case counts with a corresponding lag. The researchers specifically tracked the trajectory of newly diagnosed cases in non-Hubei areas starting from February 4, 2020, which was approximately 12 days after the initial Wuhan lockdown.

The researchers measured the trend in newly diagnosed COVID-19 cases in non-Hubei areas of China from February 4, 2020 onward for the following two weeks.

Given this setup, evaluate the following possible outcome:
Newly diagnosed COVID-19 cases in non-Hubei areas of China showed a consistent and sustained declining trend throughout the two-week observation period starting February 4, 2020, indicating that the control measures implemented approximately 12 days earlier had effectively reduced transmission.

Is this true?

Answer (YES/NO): YES